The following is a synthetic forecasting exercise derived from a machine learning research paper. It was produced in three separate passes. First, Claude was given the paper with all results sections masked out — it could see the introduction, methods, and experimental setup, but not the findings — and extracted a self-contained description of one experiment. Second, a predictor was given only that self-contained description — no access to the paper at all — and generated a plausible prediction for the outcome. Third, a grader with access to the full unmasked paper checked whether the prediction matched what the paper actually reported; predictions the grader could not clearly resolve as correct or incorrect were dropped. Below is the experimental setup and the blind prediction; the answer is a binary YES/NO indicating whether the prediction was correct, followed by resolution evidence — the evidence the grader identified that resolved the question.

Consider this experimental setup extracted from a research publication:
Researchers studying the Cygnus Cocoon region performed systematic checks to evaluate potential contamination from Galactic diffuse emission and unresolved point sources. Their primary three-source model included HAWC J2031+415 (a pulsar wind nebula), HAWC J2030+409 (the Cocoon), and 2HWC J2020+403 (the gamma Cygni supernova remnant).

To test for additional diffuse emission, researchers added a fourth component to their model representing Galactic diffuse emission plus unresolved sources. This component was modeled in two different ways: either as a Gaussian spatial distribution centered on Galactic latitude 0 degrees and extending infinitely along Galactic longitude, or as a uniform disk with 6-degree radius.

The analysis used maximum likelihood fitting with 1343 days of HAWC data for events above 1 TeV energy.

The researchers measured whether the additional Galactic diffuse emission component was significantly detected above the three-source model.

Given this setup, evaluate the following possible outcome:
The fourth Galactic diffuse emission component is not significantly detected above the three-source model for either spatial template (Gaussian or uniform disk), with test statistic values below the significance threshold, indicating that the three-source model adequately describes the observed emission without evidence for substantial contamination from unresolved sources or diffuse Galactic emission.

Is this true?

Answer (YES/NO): YES